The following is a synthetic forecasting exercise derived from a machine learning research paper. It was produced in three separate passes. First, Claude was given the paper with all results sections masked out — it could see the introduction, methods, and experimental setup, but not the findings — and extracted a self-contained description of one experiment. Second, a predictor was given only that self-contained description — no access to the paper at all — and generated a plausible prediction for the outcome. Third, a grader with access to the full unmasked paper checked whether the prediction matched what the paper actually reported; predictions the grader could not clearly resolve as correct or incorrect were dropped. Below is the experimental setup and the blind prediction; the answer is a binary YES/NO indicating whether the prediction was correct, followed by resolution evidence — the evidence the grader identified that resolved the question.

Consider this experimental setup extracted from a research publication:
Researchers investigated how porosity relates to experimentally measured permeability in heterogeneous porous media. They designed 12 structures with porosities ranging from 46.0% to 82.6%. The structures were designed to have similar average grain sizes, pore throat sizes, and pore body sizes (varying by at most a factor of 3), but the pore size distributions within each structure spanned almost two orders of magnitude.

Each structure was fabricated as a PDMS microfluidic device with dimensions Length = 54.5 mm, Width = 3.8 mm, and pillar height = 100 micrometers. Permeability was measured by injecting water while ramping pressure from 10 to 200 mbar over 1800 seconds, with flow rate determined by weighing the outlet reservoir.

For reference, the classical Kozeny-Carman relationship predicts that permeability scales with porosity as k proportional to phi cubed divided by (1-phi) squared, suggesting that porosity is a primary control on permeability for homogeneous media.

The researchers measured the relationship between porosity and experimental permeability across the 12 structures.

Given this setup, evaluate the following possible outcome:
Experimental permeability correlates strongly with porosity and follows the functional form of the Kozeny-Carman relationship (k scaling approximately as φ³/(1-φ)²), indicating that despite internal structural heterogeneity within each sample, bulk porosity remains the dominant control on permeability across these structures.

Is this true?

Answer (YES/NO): NO